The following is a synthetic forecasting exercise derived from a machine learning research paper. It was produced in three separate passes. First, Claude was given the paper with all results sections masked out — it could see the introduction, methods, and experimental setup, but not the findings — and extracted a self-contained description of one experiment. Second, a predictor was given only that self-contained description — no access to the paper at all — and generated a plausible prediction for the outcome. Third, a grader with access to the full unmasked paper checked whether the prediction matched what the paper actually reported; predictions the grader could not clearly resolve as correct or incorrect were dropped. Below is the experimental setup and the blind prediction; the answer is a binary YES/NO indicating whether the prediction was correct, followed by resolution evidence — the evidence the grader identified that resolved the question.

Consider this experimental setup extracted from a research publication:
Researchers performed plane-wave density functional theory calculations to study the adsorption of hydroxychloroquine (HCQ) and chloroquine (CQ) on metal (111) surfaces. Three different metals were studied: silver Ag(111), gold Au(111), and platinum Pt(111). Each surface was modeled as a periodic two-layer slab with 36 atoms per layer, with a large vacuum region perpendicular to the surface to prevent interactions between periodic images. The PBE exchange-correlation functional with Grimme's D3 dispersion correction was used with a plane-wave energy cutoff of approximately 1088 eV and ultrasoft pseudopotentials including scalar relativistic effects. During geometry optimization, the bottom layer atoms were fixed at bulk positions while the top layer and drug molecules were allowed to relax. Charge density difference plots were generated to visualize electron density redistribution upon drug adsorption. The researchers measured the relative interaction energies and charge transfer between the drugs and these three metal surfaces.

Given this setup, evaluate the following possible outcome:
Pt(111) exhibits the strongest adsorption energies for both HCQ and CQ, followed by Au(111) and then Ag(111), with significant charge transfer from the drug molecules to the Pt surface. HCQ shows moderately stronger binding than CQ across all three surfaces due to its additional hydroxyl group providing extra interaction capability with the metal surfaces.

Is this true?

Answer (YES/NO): YES